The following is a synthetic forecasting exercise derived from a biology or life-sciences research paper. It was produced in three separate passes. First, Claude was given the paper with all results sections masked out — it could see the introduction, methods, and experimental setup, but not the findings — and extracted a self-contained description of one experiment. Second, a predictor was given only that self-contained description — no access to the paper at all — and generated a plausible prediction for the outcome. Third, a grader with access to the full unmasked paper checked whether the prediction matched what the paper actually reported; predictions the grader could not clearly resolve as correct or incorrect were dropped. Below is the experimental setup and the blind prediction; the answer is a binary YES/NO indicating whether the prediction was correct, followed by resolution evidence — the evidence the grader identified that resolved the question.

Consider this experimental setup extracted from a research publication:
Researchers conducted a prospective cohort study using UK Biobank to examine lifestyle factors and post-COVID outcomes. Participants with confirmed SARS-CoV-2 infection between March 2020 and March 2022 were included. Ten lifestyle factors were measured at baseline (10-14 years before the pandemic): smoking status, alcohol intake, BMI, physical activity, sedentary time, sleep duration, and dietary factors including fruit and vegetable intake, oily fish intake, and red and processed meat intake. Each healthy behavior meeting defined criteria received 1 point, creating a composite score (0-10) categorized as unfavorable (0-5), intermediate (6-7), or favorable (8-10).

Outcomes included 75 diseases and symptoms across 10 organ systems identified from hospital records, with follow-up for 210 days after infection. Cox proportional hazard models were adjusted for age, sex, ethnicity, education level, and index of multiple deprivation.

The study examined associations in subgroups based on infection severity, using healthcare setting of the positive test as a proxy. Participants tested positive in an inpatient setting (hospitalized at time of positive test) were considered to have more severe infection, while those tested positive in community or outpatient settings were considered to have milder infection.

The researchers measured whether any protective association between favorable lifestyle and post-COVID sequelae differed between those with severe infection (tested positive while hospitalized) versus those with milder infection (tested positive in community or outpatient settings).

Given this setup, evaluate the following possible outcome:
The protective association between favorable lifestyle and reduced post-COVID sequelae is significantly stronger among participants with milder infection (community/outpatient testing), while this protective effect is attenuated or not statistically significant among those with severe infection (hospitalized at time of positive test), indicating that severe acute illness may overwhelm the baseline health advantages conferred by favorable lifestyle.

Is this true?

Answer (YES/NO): NO